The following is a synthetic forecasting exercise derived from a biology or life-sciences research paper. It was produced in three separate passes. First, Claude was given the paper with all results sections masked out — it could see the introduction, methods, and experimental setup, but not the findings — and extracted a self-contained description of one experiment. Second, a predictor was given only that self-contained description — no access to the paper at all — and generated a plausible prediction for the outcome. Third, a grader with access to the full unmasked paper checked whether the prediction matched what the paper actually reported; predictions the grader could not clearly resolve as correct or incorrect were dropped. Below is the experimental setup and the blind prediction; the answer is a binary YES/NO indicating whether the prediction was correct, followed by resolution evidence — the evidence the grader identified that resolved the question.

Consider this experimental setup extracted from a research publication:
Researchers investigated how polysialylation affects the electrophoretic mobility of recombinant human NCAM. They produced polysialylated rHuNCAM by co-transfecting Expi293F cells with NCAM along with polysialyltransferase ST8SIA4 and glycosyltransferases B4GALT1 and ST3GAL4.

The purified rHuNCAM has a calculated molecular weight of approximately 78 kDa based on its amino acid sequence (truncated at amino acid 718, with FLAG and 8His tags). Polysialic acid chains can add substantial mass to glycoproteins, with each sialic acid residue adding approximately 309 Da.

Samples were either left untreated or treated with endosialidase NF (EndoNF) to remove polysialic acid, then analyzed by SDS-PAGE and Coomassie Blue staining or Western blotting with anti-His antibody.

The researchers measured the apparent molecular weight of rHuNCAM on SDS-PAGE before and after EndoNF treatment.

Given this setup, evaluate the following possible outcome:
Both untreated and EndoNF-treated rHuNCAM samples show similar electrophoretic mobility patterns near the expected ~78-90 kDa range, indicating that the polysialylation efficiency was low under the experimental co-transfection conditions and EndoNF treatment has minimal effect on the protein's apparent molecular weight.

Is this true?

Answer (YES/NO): NO